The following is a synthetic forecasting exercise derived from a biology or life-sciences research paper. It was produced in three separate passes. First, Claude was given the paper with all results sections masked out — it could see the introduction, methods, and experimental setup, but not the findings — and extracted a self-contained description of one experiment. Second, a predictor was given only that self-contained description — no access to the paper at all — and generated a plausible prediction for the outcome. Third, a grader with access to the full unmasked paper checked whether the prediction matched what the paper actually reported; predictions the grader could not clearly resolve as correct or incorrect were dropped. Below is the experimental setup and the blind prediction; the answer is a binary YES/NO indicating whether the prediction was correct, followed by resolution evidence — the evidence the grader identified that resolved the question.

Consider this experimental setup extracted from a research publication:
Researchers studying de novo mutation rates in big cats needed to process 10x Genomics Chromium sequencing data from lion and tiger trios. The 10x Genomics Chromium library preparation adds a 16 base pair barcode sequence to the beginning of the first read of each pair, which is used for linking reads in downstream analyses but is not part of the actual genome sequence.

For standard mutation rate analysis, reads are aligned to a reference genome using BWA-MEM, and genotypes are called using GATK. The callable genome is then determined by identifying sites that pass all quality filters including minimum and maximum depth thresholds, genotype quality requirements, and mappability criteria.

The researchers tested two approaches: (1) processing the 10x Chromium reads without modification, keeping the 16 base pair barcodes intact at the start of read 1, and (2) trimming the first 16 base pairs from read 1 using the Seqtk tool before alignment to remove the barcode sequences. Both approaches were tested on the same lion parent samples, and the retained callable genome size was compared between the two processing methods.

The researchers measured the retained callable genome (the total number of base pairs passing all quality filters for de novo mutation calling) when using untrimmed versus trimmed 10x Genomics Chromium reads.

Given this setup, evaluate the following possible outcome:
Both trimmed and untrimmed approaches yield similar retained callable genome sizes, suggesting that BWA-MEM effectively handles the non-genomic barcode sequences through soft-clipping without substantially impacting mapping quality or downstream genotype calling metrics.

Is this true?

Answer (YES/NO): NO